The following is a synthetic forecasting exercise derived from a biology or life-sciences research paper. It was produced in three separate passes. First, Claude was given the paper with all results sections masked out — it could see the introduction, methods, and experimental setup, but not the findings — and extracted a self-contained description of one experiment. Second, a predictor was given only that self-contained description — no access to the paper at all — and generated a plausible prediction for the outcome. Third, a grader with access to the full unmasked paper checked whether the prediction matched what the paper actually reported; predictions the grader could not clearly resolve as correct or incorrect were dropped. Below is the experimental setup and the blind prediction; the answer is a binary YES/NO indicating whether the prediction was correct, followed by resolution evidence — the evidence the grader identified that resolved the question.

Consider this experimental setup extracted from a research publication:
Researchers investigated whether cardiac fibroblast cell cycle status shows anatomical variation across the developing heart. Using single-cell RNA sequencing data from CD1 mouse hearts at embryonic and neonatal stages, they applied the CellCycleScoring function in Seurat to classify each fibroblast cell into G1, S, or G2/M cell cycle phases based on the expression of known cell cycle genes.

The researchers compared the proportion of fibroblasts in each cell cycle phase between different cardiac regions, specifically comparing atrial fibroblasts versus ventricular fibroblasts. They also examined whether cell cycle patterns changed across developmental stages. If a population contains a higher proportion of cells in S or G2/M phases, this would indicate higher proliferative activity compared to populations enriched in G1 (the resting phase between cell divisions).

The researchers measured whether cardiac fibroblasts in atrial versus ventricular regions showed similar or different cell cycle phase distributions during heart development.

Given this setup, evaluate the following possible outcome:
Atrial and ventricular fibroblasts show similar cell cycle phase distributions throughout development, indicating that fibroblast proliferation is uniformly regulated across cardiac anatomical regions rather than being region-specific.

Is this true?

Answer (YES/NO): NO